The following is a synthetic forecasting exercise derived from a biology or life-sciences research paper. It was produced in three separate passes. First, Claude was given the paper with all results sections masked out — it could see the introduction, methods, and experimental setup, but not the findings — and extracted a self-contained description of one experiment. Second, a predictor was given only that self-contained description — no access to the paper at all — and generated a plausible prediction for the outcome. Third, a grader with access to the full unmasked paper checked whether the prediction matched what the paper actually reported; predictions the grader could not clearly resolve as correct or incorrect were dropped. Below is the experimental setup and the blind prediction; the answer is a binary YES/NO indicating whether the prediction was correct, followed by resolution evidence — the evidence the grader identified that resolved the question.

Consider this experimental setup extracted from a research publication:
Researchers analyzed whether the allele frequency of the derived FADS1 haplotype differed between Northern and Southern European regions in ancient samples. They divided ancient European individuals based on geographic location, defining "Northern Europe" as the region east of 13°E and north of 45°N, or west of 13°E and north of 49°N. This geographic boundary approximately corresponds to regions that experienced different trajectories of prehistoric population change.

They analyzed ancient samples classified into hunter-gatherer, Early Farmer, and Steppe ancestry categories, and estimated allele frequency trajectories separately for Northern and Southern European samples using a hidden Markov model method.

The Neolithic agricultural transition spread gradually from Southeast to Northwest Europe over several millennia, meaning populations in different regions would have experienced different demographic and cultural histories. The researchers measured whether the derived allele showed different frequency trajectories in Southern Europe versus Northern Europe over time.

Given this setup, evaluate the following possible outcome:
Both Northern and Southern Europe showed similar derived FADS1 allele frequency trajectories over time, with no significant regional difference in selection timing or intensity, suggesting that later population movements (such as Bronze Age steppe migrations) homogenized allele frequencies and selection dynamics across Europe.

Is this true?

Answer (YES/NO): YES